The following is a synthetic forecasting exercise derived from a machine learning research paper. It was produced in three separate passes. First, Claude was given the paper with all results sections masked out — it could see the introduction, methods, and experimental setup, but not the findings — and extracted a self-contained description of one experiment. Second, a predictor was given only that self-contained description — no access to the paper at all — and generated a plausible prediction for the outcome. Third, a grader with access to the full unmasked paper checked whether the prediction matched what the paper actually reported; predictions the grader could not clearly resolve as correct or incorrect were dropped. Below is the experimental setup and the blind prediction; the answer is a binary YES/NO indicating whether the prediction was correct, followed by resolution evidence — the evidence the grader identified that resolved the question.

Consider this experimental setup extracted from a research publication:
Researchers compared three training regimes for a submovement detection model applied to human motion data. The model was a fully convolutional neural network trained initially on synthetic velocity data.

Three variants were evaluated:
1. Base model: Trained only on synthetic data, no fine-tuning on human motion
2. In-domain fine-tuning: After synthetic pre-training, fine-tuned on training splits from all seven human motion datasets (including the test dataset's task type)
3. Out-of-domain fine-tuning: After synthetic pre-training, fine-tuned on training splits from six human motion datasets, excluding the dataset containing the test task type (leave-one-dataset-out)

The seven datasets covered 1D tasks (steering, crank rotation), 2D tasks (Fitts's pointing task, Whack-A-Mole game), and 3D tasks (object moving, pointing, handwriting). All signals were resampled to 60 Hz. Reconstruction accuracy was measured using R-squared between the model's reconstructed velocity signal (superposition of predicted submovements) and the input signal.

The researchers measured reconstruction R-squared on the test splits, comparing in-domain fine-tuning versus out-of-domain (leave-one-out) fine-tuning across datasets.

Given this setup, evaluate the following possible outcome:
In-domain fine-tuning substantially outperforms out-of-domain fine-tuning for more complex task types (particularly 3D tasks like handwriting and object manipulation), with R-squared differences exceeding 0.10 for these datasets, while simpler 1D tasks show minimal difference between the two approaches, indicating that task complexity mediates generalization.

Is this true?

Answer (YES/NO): NO